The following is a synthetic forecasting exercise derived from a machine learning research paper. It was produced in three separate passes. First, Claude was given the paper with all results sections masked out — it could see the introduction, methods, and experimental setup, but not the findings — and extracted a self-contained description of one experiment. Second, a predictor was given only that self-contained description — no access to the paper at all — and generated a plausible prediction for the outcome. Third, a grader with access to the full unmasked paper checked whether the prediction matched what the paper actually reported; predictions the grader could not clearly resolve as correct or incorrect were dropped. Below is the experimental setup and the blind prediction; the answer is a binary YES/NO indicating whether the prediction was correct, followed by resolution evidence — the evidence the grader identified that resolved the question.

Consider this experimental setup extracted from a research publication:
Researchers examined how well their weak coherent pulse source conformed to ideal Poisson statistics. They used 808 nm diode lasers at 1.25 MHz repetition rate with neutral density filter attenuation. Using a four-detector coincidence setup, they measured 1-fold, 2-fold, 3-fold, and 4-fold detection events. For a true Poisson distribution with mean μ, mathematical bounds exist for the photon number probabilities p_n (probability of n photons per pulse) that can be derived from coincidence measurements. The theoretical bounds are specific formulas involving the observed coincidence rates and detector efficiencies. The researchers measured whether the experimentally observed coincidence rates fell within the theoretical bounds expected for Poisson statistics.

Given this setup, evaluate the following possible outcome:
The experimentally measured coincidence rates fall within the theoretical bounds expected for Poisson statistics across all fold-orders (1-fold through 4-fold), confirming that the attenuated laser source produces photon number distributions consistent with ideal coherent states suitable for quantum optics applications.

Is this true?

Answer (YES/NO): YES